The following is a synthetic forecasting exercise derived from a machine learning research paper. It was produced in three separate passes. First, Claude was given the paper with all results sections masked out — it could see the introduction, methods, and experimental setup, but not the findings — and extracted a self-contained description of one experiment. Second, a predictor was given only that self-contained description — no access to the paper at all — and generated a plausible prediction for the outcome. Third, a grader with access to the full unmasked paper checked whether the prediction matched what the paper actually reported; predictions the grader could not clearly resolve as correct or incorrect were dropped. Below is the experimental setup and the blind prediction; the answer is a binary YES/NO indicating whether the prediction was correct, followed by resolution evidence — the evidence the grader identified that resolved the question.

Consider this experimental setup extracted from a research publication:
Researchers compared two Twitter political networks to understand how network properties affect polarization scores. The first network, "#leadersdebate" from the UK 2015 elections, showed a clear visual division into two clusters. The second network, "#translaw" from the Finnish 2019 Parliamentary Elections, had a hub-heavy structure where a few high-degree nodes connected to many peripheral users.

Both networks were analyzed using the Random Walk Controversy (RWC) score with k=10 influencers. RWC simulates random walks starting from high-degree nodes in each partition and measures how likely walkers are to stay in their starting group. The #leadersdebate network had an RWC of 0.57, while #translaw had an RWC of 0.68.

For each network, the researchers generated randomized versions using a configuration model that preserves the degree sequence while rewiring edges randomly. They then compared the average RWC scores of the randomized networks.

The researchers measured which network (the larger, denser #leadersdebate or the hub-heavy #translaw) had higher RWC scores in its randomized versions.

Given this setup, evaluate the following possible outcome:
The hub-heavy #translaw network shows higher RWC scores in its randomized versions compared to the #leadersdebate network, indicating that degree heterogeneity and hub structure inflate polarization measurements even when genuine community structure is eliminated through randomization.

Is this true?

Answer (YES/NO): YES